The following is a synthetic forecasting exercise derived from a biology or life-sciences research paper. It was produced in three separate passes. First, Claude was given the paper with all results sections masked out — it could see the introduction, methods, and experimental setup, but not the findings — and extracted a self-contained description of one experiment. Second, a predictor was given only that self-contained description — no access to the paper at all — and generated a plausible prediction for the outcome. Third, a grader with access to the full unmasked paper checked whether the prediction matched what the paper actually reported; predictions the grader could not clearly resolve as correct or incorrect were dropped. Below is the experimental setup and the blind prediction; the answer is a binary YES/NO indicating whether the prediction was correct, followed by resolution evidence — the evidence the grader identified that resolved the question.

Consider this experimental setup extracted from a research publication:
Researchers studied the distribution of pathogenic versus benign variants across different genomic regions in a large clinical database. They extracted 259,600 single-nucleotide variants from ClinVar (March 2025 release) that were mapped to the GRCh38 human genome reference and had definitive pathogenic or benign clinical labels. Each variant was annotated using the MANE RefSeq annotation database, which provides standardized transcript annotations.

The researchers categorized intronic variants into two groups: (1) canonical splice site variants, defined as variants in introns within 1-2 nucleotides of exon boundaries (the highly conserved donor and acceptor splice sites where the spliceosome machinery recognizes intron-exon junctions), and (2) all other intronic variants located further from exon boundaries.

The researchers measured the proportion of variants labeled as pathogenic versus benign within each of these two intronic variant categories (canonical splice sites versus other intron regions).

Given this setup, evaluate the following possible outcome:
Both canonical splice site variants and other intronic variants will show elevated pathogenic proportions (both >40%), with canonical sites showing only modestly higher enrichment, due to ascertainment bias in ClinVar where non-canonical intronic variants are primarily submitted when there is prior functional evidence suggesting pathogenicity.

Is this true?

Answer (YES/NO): NO